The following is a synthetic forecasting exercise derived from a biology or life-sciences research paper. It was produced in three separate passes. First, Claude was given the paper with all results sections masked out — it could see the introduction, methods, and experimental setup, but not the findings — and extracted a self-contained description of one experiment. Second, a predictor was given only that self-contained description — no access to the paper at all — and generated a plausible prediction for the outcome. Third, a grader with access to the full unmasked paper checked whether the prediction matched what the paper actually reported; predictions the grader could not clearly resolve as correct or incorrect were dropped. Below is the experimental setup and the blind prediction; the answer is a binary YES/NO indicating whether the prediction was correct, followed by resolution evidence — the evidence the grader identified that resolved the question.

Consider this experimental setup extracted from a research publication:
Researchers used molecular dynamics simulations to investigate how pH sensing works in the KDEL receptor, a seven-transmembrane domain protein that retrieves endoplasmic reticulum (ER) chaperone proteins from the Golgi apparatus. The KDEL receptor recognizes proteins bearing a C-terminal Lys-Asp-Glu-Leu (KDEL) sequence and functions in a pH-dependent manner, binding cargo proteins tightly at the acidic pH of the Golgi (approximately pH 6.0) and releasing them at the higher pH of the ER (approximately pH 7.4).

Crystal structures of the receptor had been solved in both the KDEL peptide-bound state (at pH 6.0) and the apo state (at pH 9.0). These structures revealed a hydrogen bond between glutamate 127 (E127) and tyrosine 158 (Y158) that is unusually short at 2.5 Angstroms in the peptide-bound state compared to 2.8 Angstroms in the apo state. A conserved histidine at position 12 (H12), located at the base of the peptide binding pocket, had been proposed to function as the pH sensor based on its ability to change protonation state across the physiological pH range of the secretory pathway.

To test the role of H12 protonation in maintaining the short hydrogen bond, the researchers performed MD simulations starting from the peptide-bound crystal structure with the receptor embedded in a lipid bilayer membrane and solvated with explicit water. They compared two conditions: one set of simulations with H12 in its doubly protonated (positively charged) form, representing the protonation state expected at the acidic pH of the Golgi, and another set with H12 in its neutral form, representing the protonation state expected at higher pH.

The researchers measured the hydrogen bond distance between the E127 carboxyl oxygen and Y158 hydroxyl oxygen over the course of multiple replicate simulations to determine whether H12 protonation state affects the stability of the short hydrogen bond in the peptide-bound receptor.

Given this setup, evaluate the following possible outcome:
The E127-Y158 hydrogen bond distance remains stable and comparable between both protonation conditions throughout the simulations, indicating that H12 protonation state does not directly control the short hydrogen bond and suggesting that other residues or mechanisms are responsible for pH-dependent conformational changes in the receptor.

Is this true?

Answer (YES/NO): NO